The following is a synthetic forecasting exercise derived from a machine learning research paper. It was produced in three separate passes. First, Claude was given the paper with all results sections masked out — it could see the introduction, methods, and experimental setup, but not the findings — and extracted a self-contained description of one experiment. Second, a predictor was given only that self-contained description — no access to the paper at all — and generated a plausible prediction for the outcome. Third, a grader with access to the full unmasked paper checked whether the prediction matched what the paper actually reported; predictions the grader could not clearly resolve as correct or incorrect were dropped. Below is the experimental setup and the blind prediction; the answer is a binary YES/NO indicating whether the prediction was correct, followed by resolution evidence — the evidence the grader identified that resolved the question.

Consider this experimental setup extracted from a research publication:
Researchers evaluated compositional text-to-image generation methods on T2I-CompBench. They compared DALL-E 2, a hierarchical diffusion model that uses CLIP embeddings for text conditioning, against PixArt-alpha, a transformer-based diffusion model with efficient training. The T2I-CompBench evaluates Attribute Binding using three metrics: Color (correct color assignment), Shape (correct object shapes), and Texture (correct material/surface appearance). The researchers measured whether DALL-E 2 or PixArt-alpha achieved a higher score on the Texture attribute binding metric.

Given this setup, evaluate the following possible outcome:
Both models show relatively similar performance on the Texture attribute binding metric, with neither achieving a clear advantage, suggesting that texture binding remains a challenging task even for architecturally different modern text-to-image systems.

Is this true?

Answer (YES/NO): NO